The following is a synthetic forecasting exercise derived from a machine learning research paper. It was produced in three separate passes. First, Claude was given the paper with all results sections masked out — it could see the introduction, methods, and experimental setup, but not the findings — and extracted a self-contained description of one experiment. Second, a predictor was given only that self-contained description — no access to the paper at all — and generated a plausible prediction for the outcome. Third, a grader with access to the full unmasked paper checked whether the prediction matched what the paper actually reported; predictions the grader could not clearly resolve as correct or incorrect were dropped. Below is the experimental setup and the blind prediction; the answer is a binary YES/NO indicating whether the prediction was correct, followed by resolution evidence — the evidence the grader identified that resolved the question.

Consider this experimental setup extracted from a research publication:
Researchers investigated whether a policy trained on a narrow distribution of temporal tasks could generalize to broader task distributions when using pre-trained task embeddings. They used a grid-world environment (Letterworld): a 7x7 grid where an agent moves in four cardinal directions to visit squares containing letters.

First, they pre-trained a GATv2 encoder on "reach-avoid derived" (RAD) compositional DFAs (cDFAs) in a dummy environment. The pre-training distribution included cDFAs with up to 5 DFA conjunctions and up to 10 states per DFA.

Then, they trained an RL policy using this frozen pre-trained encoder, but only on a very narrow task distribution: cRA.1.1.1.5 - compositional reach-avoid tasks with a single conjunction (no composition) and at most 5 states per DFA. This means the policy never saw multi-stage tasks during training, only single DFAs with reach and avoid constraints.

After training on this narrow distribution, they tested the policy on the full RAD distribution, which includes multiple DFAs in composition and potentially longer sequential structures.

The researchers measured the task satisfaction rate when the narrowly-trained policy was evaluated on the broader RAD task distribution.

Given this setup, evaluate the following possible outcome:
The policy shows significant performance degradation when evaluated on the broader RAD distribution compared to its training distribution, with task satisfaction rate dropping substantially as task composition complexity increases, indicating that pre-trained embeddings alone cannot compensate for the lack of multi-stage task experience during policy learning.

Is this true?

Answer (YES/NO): NO